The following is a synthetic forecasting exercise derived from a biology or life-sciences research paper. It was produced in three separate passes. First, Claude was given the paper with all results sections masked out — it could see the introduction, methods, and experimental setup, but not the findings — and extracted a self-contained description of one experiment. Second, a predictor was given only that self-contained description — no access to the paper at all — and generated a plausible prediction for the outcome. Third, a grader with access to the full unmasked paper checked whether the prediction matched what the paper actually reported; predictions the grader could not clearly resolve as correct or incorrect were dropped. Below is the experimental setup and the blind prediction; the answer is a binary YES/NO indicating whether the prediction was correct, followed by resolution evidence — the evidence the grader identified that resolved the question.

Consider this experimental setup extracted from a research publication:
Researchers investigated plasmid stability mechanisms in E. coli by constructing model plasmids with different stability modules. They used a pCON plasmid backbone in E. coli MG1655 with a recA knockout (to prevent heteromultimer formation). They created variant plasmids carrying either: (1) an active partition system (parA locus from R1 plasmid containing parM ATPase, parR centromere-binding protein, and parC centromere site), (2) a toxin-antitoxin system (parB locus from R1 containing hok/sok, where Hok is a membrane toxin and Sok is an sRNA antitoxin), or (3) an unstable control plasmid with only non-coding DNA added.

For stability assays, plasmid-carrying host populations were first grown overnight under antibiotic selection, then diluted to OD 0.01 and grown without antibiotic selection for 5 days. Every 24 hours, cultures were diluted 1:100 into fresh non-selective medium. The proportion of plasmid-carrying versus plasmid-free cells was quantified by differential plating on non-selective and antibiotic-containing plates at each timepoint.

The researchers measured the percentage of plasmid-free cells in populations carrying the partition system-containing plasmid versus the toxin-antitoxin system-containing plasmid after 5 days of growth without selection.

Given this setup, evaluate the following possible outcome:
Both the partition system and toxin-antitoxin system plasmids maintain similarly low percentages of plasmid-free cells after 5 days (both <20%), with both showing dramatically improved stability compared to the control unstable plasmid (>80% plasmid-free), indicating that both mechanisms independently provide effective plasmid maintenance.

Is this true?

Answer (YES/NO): NO